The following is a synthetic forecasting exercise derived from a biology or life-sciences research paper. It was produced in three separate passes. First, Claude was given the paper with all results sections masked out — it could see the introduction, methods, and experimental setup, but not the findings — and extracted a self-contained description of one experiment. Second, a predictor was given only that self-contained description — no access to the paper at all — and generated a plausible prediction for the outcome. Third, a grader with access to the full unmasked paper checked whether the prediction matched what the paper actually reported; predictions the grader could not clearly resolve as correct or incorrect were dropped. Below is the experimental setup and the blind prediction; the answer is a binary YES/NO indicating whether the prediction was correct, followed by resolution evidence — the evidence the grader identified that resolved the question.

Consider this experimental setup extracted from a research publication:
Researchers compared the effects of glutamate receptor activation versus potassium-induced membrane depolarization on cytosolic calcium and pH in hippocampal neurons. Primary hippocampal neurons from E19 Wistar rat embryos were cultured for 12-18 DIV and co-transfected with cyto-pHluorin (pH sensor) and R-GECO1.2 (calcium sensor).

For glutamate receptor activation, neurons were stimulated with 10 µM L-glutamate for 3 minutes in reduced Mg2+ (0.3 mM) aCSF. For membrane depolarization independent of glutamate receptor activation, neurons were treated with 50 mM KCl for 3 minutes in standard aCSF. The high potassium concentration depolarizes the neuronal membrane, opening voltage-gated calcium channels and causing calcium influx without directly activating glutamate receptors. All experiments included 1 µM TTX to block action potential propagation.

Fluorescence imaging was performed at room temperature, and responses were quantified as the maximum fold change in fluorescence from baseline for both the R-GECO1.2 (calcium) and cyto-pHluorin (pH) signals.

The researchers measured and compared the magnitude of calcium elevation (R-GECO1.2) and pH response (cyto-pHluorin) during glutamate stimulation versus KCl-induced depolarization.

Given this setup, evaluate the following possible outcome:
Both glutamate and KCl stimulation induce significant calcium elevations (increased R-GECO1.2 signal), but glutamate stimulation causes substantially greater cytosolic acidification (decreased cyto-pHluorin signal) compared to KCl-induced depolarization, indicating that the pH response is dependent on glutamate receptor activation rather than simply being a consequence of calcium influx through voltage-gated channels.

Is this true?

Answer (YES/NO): YES